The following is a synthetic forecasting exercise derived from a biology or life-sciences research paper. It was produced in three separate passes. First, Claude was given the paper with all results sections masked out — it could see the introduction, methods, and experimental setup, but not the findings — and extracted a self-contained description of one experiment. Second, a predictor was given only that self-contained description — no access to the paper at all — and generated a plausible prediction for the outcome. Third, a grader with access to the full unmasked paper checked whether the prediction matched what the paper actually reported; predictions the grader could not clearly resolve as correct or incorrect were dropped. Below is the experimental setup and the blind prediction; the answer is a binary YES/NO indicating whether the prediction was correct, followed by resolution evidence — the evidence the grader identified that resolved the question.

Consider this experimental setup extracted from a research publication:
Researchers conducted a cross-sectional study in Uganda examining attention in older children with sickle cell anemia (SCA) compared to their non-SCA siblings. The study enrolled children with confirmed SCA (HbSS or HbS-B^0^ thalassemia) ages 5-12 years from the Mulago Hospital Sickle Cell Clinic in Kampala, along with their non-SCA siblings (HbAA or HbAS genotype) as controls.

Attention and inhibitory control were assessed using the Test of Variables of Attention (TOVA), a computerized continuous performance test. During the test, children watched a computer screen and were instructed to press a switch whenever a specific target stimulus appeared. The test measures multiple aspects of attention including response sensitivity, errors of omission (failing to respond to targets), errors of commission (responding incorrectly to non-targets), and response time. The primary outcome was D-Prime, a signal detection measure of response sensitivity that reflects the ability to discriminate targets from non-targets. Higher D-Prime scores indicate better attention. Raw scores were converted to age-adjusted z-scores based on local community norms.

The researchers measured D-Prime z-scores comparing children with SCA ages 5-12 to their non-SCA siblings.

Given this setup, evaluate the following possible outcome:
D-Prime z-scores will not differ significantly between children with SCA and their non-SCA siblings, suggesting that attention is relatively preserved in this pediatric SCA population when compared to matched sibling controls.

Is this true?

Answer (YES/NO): YES